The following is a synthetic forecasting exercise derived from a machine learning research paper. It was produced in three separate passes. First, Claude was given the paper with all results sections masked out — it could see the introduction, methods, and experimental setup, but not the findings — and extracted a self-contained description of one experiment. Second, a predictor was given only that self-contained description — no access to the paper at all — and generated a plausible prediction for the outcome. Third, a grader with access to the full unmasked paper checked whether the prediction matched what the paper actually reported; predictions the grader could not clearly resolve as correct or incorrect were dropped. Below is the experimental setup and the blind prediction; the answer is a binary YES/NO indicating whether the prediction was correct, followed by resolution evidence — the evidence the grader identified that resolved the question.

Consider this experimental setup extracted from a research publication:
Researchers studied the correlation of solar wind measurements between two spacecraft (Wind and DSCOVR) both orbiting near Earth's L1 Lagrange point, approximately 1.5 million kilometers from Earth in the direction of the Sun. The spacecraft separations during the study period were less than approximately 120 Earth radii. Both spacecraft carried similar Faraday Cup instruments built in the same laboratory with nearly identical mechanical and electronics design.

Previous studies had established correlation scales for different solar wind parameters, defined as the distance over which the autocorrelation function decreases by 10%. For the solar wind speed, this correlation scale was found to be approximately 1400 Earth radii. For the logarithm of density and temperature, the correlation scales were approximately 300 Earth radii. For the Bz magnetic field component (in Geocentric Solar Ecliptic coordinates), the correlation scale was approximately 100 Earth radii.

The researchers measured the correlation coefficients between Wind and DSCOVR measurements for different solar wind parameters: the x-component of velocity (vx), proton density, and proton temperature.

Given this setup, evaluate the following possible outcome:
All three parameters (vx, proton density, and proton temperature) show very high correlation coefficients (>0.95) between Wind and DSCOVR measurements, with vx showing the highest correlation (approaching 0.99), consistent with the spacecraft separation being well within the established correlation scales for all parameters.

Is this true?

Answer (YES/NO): NO